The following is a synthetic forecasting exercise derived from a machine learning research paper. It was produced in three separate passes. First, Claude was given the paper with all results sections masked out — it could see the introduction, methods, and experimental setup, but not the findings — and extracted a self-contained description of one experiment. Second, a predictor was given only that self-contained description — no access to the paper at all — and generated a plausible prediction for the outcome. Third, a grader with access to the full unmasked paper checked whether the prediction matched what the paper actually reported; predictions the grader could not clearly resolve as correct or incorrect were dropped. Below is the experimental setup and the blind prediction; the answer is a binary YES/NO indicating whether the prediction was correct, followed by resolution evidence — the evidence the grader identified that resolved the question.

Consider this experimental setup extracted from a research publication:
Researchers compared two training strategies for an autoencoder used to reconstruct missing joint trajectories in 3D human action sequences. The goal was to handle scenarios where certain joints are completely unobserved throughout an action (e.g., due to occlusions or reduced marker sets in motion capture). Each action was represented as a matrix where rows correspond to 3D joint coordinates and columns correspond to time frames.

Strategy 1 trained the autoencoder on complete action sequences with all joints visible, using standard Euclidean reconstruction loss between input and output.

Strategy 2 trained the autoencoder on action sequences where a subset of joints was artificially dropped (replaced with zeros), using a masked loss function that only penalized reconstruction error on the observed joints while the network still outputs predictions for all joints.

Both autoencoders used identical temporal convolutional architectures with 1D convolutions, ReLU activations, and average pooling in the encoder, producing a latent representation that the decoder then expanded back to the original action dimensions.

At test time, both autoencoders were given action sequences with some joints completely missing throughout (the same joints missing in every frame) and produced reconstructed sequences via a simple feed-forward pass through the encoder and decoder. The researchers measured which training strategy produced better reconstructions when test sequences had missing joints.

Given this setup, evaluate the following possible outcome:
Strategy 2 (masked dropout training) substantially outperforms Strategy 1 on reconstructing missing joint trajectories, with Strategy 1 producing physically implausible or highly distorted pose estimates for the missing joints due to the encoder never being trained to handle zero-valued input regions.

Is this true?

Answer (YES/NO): NO